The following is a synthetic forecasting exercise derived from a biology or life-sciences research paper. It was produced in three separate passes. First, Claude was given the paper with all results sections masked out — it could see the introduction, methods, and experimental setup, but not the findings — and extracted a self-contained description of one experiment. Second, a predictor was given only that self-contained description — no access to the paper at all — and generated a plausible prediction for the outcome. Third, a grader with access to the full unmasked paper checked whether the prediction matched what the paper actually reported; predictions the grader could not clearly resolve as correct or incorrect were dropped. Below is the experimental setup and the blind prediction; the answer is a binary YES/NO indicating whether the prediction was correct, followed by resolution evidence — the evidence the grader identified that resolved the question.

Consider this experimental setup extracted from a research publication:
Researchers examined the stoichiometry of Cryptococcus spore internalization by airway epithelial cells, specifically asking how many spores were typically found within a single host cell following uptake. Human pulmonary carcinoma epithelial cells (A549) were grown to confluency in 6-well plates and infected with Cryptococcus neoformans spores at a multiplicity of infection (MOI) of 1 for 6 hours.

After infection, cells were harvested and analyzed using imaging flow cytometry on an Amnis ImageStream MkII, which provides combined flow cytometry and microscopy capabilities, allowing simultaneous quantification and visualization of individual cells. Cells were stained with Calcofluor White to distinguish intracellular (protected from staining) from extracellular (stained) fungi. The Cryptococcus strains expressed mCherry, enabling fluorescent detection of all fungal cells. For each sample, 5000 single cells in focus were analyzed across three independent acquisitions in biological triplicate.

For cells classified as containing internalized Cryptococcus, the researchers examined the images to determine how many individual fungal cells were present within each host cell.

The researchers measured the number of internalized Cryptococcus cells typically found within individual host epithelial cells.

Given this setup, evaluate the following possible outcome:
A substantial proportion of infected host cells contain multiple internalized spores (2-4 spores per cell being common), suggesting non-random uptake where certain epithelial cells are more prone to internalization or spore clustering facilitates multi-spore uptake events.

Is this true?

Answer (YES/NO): NO